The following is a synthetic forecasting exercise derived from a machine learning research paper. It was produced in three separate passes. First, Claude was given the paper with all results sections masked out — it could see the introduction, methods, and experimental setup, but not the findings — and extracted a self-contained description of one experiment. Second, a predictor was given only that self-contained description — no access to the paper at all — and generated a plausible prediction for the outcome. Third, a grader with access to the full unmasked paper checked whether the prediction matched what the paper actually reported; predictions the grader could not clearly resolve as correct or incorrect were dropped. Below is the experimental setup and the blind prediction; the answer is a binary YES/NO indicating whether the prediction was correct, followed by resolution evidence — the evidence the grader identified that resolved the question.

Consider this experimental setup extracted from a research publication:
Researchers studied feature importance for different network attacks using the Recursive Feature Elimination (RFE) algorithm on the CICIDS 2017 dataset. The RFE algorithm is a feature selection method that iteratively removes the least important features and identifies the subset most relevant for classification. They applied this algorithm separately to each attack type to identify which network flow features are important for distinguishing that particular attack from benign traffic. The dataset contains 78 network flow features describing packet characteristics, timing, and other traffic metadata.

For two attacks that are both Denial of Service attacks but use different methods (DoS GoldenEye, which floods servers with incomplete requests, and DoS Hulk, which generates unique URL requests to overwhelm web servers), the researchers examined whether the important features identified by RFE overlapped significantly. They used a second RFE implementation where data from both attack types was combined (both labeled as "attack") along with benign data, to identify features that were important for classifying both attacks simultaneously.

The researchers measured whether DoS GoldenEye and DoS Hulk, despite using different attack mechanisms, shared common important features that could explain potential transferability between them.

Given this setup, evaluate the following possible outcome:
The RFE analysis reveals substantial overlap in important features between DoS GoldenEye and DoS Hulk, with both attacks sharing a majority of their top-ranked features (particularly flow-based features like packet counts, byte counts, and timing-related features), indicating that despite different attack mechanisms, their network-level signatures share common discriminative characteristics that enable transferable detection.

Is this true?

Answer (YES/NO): YES